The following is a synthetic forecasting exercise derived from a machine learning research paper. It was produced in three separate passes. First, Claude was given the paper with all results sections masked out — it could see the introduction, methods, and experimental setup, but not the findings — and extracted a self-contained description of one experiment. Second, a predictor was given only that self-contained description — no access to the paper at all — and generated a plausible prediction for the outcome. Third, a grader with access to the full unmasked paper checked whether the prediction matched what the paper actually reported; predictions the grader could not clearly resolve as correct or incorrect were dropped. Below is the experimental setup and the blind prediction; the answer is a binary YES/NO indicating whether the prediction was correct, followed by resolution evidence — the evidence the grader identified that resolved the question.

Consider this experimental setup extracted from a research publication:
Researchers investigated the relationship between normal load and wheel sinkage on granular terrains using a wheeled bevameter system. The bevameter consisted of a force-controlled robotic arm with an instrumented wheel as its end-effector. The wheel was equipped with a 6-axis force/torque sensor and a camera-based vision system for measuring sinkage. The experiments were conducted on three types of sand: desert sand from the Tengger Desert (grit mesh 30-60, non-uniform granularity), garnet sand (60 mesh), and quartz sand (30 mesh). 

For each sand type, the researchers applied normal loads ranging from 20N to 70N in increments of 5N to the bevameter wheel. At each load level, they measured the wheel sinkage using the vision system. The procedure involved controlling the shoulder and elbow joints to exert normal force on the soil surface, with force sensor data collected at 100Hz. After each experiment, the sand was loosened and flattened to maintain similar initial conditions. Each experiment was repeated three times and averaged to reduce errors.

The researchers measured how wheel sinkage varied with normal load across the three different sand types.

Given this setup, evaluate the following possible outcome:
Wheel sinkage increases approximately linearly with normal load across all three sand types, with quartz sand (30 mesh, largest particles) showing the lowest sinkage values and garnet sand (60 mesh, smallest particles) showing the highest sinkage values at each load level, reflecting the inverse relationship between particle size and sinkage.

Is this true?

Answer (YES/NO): NO